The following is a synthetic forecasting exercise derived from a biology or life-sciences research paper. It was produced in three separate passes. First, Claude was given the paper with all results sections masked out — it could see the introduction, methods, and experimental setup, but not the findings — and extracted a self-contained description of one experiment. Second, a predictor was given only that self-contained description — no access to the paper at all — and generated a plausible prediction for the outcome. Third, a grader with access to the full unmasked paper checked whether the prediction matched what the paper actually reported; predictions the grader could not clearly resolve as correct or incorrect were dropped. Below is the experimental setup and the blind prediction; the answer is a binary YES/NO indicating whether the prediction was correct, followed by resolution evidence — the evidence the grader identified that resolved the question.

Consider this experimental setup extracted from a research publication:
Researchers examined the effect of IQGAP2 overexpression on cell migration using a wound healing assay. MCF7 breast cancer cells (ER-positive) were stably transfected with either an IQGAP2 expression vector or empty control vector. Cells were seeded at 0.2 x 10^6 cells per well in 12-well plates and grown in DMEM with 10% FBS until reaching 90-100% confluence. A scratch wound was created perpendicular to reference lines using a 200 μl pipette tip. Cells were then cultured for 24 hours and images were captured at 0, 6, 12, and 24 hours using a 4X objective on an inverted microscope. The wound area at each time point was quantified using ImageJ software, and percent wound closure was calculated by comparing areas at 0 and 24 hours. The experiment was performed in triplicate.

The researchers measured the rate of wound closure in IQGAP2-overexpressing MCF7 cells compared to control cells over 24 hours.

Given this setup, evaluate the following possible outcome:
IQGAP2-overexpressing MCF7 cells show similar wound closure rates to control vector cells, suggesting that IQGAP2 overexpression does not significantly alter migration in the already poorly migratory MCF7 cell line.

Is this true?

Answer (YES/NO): NO